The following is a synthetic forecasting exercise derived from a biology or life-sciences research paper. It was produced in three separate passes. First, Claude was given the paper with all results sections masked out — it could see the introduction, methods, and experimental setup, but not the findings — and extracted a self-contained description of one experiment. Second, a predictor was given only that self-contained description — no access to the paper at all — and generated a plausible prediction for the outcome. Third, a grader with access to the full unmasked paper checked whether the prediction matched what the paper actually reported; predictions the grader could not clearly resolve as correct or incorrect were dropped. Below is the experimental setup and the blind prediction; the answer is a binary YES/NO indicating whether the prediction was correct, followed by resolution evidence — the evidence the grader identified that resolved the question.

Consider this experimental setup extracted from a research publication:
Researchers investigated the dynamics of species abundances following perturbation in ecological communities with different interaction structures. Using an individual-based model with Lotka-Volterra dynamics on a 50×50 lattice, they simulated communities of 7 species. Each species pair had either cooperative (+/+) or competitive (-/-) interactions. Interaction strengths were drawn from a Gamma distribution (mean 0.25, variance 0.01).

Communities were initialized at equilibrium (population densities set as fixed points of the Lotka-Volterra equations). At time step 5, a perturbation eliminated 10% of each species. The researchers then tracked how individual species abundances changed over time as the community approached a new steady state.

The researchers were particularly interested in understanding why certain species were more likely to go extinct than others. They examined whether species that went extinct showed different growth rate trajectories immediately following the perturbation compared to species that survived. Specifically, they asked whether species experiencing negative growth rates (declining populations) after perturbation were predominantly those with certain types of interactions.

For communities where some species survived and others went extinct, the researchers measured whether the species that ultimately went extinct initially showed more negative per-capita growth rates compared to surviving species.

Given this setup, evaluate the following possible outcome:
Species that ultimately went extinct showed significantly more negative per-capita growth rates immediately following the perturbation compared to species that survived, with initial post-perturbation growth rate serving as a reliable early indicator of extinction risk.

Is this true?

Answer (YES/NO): NO